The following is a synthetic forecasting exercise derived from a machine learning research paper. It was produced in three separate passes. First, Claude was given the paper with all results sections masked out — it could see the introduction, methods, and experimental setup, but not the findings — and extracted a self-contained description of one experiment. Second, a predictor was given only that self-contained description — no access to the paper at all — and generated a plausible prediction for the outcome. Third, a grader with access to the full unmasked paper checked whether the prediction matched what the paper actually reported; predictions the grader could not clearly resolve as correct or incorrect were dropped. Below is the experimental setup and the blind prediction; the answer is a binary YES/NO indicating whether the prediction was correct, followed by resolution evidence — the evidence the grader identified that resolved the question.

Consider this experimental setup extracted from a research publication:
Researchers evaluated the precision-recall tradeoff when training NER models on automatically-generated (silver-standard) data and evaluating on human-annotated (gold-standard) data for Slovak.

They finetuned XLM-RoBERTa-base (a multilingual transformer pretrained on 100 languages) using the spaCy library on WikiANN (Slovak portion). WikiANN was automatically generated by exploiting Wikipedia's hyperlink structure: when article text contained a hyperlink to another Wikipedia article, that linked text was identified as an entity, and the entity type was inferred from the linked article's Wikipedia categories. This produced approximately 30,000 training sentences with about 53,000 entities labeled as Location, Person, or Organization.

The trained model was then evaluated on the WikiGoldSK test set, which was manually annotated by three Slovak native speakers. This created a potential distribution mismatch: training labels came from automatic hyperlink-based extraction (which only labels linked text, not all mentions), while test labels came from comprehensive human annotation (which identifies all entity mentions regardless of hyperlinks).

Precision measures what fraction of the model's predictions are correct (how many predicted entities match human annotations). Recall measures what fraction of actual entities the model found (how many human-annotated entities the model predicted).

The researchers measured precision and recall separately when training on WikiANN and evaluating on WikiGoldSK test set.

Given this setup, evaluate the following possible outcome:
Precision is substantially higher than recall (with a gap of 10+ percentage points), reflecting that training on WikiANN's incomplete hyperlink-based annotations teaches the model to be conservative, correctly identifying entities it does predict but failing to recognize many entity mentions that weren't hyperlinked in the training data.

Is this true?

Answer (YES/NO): NO